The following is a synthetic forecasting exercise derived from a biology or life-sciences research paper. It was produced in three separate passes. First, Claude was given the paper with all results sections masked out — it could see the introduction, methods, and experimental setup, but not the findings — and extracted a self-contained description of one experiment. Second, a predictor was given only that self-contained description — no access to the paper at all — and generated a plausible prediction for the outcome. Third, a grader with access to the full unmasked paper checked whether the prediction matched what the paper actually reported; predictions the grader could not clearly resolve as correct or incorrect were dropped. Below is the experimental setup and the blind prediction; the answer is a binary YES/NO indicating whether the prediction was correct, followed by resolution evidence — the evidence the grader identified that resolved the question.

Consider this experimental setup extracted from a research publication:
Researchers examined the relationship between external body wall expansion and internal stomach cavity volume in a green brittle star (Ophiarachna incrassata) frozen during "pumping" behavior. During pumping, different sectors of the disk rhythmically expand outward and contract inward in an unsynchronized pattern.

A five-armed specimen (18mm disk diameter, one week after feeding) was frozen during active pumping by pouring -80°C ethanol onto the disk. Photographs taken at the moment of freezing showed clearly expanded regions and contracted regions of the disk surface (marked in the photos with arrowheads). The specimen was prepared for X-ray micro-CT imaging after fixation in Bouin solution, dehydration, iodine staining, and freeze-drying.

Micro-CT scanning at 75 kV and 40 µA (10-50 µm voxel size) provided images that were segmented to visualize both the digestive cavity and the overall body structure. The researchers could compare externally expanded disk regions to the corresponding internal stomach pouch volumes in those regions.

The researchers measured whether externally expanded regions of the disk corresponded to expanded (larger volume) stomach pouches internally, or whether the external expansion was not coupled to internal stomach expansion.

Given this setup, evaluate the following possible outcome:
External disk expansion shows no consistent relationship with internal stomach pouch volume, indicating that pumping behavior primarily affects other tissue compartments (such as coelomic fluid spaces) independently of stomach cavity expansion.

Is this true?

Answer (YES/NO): NO